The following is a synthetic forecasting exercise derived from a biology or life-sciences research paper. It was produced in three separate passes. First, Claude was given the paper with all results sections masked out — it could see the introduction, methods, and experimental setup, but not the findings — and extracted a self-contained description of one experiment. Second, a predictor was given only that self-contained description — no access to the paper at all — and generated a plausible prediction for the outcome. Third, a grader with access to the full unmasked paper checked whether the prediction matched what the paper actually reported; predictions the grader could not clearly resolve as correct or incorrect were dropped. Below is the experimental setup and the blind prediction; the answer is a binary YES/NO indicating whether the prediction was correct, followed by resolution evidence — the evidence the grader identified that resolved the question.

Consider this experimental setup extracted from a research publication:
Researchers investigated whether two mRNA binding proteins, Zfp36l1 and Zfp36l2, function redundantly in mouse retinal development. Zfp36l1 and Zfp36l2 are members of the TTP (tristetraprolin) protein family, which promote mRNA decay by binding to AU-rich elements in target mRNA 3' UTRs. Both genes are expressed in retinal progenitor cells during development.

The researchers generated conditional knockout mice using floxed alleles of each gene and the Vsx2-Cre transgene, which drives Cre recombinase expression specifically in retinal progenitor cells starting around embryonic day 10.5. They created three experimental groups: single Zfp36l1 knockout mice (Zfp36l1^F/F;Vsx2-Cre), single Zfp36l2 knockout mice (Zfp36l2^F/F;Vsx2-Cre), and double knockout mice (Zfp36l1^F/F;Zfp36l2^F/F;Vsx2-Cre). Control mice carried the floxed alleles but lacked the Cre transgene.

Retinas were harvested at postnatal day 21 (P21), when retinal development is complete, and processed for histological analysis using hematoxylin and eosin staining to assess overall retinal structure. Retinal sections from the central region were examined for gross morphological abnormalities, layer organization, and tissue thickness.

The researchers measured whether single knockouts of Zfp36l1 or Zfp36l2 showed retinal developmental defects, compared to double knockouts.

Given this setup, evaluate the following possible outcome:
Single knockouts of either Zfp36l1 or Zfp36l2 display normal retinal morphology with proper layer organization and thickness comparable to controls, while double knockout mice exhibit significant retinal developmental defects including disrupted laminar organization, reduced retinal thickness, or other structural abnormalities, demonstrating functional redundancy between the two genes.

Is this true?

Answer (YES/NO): YES